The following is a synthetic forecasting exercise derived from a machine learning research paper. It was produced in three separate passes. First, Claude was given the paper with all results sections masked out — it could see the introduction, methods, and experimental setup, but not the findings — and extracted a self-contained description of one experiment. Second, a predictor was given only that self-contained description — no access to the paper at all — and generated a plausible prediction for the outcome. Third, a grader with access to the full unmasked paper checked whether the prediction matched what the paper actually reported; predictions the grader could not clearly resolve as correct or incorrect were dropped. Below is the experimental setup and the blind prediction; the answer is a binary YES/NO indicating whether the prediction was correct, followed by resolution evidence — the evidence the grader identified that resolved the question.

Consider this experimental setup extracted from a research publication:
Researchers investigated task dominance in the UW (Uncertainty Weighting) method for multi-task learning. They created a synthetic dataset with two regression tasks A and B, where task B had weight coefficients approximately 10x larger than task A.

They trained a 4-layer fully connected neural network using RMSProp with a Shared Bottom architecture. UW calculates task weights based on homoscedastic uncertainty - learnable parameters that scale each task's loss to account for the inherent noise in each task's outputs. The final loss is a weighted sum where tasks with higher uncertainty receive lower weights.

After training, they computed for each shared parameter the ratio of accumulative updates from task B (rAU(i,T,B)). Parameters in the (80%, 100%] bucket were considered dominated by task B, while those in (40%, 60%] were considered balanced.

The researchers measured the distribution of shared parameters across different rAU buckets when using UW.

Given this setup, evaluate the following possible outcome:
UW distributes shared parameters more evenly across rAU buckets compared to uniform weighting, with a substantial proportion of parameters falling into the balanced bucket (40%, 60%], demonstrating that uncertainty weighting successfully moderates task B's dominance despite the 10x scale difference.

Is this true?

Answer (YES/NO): NO